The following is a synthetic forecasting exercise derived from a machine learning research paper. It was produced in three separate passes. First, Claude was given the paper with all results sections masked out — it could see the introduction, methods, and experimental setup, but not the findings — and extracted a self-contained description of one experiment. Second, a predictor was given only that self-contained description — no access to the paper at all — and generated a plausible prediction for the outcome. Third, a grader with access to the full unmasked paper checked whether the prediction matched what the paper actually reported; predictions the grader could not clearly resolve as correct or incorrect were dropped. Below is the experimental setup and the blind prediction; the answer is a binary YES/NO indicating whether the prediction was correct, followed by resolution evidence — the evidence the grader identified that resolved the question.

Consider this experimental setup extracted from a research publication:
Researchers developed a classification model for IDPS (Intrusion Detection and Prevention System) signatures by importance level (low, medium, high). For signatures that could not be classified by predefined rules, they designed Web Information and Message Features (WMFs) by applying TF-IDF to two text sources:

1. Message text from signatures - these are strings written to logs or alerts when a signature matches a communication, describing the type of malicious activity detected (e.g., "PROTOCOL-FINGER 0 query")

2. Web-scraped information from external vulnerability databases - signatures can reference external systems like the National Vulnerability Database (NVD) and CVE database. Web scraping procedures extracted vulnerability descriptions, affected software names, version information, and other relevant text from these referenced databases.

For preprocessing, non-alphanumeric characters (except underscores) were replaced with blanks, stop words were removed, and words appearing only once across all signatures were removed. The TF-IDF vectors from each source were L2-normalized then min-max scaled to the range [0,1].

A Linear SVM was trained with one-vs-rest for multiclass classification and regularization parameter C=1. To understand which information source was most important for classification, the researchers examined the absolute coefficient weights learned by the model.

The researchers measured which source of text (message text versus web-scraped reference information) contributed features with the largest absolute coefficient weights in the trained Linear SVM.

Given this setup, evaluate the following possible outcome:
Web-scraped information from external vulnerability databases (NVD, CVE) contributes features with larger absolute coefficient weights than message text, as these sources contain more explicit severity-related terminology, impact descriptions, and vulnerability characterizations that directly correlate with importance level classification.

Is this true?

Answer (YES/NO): NO